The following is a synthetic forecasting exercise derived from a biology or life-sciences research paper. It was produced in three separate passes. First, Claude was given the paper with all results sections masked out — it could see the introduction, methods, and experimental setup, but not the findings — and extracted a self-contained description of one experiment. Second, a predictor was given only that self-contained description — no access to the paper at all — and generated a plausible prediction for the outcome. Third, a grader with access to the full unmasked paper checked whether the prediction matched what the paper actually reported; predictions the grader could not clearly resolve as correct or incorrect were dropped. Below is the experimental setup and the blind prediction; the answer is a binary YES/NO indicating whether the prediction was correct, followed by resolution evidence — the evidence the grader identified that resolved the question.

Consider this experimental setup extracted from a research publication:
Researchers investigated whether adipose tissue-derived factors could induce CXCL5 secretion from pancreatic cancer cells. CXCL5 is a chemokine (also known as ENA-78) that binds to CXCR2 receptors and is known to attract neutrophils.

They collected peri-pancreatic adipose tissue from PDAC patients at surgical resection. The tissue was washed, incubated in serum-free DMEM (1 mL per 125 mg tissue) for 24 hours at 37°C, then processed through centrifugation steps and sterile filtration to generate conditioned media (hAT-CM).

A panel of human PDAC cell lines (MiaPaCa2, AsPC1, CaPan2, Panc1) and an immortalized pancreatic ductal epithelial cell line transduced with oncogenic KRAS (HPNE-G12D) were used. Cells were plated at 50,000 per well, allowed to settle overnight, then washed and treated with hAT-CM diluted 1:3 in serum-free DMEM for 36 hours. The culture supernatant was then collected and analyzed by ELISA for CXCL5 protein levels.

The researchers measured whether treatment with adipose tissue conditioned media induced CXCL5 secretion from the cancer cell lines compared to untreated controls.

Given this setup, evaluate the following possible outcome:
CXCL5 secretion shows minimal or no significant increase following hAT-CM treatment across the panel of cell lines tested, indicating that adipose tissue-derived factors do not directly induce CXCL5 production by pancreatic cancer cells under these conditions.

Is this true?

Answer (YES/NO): NO